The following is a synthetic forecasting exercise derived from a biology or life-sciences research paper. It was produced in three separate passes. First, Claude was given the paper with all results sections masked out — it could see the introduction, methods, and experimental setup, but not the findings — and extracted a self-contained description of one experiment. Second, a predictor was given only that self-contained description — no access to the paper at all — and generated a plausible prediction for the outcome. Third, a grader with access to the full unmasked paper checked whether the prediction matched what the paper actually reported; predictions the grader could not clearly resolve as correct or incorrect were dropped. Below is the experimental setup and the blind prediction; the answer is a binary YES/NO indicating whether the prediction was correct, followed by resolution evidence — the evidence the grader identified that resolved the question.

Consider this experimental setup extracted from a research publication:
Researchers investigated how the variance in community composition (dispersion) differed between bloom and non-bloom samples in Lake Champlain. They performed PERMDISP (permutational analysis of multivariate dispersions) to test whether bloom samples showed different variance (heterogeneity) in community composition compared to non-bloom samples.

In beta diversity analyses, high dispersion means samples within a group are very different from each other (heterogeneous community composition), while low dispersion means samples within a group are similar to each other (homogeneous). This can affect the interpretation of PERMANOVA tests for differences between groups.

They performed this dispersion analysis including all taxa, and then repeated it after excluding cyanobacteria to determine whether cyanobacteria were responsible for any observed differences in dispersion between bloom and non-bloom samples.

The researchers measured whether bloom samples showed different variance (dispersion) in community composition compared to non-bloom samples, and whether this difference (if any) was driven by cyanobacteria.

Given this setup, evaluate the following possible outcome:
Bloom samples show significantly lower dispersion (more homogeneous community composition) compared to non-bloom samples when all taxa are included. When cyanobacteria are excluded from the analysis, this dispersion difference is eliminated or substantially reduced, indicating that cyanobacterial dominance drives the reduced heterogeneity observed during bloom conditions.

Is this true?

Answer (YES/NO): NO